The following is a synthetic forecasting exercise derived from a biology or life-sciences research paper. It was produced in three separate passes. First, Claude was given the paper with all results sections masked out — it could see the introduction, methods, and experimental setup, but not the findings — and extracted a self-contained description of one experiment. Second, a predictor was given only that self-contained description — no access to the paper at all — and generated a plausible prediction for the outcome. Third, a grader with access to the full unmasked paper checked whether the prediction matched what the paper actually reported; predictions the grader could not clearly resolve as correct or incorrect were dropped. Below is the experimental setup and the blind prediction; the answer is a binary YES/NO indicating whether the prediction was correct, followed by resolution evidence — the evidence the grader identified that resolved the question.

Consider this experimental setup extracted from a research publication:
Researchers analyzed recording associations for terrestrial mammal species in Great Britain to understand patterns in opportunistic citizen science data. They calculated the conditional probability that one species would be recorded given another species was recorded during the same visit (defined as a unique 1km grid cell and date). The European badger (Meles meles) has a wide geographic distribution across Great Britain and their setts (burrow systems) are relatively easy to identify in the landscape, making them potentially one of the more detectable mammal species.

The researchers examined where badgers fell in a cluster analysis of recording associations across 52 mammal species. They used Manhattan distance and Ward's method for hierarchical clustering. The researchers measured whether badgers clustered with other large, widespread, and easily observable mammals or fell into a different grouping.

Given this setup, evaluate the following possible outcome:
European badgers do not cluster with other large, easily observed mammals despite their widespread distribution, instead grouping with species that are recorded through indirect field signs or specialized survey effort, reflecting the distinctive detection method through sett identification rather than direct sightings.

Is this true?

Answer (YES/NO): NO